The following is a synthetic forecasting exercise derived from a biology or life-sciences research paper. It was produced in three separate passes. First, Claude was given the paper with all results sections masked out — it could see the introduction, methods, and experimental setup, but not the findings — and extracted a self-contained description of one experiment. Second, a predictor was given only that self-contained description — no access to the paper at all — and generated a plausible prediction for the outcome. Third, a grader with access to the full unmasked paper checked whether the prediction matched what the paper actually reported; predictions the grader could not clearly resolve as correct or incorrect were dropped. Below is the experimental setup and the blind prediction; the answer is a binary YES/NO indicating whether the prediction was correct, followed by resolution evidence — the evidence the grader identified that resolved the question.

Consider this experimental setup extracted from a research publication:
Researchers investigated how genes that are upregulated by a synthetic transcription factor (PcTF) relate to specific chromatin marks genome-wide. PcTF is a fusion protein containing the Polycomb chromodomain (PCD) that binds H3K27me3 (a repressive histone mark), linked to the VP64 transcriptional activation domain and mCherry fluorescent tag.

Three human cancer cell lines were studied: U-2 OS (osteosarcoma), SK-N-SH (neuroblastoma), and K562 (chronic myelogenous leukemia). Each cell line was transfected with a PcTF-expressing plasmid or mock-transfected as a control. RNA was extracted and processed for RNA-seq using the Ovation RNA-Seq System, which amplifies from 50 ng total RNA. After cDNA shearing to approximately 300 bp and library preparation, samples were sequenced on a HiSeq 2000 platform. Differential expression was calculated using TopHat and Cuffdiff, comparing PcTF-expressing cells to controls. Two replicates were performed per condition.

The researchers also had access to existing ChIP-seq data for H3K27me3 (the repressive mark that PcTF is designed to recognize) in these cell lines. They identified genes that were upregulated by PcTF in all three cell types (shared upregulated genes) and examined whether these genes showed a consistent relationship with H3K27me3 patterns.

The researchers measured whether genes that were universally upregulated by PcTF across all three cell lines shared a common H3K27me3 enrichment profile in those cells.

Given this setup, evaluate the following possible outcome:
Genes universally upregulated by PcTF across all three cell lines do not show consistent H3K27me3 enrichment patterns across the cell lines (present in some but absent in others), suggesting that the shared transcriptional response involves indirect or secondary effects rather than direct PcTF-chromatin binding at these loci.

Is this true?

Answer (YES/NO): NO